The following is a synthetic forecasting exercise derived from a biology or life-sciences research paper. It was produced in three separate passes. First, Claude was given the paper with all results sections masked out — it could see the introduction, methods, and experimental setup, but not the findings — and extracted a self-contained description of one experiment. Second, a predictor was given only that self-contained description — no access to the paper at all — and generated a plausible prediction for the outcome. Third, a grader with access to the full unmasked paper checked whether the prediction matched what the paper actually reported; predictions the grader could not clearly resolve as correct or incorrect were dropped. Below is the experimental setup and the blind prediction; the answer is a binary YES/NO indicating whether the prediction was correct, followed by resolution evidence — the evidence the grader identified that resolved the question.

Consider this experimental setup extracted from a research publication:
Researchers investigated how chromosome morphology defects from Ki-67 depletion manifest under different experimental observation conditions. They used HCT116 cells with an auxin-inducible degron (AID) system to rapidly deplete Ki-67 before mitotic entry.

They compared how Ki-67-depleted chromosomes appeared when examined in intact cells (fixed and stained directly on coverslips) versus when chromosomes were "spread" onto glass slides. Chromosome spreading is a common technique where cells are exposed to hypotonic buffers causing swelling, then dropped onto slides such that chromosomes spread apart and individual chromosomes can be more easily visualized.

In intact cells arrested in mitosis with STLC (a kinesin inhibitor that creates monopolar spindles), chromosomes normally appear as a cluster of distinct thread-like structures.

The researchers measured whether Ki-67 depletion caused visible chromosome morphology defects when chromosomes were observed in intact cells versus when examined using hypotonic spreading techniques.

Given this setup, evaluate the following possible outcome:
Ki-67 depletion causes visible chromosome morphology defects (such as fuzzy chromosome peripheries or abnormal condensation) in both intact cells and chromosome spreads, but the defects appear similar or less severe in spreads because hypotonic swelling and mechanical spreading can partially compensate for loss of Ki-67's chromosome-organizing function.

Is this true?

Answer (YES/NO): NO